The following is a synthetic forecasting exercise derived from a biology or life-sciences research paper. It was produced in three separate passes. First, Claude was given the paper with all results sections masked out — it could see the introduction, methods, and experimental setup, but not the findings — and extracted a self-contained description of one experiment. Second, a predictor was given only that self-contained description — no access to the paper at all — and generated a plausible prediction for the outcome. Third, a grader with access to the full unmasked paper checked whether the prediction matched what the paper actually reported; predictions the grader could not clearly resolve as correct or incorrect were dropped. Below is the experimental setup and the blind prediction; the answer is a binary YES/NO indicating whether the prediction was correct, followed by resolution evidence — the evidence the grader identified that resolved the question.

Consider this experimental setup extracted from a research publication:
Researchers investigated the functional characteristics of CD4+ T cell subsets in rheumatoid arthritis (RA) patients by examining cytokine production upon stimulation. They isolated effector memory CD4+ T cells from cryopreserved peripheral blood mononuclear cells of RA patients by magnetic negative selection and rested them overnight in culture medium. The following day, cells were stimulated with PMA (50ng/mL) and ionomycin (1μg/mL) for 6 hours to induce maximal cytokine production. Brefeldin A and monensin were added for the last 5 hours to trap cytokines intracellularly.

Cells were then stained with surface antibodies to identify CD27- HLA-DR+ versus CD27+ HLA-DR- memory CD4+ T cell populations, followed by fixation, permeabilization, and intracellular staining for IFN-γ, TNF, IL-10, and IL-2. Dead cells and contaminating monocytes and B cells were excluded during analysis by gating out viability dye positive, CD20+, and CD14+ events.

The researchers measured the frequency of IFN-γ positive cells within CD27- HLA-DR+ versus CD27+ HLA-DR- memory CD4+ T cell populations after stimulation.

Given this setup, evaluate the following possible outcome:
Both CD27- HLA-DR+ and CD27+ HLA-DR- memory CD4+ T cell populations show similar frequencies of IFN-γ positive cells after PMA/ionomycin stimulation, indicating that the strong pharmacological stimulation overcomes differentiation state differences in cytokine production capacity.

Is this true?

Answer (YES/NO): NO